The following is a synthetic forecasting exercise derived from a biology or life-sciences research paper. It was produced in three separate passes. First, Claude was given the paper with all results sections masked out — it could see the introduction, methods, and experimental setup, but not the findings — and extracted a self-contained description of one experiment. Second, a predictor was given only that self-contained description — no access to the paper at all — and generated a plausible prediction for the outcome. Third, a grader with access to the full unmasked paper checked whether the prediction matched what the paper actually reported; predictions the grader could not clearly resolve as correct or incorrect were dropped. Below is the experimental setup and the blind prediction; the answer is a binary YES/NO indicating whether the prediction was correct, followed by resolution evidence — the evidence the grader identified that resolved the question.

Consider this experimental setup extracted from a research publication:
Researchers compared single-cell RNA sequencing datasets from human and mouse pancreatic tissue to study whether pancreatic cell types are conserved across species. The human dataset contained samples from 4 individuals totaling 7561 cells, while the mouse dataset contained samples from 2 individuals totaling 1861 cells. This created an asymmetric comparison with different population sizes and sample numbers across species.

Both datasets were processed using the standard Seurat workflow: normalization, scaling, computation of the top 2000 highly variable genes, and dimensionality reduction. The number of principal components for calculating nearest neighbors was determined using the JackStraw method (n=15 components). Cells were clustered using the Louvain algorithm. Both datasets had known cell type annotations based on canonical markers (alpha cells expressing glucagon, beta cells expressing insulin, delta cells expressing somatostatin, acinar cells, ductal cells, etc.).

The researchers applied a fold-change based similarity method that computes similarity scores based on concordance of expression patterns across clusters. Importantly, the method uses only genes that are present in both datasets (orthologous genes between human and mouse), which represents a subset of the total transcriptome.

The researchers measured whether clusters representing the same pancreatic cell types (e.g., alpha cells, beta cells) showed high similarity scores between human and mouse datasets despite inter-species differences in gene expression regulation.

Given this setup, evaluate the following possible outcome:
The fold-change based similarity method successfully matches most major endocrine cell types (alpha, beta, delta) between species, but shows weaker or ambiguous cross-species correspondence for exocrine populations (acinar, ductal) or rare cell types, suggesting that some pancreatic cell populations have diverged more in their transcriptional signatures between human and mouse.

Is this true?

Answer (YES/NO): NO